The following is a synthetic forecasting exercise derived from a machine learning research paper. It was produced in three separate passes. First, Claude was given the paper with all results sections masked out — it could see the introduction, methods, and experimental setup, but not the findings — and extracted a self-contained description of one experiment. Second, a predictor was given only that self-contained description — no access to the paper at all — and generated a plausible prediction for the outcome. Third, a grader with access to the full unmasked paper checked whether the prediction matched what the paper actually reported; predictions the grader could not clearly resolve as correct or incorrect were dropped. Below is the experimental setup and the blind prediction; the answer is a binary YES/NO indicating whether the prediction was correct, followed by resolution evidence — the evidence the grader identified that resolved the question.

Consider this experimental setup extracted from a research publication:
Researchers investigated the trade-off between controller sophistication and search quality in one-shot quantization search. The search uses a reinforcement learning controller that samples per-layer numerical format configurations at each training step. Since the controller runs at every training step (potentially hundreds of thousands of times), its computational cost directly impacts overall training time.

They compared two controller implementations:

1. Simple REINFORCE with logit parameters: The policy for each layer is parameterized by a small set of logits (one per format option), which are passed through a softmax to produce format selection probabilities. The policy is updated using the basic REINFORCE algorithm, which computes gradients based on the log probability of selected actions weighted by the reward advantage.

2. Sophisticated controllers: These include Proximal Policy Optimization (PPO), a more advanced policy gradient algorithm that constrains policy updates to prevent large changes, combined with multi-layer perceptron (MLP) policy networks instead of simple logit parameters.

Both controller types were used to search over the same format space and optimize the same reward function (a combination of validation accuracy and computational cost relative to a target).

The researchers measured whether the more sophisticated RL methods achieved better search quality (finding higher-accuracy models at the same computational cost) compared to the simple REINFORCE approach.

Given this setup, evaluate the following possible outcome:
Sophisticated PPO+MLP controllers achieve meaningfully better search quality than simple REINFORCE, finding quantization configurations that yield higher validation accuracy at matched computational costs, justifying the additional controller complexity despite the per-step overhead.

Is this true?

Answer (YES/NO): NO